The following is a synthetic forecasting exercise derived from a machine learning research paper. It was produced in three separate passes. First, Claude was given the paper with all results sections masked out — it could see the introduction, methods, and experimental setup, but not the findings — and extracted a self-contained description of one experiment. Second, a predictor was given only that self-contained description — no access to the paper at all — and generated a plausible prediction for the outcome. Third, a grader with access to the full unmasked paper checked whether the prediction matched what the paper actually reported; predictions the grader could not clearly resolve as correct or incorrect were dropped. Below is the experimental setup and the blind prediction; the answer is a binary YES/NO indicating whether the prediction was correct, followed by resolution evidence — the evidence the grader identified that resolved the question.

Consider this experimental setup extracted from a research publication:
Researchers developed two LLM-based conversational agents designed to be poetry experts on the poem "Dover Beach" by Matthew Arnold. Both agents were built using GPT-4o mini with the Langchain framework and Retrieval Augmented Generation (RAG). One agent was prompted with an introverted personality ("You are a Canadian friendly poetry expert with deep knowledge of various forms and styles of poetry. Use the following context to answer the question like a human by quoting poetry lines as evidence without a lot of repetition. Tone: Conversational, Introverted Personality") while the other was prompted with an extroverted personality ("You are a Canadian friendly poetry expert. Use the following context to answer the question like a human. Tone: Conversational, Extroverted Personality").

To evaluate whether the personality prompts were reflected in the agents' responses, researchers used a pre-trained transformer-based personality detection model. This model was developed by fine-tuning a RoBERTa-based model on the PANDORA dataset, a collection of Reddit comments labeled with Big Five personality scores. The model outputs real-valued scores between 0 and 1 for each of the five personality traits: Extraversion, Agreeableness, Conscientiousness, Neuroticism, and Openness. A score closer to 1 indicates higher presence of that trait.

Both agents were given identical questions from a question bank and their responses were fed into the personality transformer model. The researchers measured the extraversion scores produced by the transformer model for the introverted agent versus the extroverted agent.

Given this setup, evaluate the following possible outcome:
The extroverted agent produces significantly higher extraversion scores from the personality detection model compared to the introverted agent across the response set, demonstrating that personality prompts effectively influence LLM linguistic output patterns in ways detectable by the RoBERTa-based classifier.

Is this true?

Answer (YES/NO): NO